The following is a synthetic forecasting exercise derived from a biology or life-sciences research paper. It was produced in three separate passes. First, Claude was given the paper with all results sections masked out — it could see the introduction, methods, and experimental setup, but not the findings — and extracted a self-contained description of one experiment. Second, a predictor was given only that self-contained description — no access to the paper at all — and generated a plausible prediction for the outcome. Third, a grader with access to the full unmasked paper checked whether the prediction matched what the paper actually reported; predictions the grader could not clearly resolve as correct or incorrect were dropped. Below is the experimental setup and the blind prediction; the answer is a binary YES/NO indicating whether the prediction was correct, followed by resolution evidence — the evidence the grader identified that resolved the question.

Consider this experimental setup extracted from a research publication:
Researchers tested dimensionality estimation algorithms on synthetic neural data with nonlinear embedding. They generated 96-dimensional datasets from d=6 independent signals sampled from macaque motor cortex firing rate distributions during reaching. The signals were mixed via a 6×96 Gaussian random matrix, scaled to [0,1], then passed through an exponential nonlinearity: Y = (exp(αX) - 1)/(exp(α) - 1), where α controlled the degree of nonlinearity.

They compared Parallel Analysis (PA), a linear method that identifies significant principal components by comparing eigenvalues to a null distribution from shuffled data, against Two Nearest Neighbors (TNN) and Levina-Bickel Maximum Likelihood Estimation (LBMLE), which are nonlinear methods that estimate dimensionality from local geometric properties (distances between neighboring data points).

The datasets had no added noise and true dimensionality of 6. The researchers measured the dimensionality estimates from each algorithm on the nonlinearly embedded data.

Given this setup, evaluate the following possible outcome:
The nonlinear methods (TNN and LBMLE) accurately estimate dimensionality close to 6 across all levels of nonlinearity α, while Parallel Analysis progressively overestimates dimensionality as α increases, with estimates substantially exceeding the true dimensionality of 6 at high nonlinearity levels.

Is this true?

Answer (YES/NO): YES